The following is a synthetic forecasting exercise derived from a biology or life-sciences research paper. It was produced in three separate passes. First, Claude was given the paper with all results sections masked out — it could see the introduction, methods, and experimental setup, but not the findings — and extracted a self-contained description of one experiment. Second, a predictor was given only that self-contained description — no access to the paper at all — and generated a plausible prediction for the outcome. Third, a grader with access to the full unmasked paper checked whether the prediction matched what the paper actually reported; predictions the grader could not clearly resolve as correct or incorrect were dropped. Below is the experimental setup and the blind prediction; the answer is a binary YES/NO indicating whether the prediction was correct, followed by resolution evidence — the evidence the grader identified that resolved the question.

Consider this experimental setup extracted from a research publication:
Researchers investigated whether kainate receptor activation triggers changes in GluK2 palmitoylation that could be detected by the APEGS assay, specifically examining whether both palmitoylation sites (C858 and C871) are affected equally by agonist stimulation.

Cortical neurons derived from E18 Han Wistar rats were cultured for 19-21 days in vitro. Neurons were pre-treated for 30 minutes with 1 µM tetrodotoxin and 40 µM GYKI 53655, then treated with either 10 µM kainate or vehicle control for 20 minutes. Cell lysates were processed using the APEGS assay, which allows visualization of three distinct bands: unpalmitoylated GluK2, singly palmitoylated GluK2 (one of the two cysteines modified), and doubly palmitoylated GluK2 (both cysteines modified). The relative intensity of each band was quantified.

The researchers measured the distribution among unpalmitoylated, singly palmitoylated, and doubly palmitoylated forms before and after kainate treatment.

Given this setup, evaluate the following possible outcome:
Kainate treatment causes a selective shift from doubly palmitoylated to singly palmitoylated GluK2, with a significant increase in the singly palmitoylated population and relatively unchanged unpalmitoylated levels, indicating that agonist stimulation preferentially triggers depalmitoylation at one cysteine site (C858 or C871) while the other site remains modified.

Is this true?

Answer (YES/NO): NO